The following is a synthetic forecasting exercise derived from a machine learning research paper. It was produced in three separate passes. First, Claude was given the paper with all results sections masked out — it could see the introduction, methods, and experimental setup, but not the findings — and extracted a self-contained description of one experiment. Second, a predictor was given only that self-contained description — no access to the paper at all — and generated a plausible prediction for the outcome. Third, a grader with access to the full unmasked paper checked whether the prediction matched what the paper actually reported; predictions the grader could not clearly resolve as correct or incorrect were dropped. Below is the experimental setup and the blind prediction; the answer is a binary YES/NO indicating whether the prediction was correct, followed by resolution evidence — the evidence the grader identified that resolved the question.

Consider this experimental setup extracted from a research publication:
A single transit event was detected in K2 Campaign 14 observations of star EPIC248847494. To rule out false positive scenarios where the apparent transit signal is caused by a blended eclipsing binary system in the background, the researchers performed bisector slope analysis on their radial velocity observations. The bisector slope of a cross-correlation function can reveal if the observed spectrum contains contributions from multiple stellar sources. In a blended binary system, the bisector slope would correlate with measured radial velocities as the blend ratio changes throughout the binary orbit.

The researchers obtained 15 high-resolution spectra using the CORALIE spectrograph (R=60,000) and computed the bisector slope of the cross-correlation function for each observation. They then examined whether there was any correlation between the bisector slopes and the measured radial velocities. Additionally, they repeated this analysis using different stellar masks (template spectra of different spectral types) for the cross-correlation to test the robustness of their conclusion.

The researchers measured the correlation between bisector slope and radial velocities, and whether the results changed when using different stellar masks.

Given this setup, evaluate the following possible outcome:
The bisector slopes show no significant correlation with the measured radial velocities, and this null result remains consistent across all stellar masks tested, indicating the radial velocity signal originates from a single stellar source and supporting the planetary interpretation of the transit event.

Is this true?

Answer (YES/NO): YES